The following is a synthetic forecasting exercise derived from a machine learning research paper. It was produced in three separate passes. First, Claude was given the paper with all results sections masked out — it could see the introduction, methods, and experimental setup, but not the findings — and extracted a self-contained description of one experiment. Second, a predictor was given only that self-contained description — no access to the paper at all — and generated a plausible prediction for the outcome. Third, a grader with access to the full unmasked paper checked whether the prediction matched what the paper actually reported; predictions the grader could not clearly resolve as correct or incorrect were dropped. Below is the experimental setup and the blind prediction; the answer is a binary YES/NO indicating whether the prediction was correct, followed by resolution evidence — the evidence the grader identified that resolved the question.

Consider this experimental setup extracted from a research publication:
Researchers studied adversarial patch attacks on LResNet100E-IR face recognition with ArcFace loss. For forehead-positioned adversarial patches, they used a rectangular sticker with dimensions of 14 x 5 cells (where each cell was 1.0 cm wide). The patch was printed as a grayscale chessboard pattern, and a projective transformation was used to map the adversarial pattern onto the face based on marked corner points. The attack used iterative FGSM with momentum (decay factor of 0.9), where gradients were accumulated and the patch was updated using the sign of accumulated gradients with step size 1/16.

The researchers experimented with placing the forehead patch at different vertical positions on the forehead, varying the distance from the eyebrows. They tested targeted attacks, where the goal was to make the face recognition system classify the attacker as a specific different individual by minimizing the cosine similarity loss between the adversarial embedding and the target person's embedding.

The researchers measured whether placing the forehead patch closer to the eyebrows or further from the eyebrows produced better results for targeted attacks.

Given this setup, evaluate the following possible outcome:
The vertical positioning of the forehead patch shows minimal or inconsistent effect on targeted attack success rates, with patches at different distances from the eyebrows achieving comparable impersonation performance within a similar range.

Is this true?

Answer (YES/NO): NO